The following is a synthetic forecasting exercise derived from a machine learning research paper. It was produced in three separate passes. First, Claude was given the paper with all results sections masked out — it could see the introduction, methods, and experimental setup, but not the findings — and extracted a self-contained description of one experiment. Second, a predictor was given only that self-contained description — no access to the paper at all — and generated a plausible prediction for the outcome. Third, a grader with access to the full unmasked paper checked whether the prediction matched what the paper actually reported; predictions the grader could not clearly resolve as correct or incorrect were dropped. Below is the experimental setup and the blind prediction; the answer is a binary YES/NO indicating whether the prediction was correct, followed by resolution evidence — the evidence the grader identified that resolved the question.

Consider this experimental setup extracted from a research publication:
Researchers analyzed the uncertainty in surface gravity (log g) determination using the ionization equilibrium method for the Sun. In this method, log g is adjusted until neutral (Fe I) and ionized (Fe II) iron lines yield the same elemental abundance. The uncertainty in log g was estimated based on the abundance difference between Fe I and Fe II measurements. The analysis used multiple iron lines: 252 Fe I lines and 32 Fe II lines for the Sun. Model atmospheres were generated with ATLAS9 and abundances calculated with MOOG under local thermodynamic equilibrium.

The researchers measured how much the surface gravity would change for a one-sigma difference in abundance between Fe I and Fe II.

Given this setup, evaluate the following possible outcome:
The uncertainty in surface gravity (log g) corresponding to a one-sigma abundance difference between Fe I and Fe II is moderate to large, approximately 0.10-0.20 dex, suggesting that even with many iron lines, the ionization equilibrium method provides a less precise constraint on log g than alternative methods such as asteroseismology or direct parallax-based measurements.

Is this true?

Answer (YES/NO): YES